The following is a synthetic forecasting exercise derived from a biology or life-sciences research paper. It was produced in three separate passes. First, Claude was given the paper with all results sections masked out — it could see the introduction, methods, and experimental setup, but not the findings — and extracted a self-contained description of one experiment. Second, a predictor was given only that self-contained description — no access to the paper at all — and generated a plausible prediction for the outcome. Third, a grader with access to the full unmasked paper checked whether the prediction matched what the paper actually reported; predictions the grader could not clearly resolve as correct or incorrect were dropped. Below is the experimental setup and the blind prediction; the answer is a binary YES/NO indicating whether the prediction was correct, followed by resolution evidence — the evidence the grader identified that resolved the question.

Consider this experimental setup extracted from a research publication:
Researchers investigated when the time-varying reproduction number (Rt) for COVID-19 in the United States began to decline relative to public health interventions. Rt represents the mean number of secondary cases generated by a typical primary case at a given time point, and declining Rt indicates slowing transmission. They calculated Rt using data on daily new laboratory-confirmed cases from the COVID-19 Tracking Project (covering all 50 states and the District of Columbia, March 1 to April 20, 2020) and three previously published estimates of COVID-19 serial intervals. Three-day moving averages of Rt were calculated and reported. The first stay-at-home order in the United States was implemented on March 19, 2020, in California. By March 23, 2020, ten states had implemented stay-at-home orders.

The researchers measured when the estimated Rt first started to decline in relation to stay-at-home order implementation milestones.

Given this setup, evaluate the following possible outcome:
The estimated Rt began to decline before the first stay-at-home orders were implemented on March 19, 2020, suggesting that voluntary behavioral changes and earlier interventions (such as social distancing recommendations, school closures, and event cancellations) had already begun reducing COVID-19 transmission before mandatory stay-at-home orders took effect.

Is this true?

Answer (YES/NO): NO